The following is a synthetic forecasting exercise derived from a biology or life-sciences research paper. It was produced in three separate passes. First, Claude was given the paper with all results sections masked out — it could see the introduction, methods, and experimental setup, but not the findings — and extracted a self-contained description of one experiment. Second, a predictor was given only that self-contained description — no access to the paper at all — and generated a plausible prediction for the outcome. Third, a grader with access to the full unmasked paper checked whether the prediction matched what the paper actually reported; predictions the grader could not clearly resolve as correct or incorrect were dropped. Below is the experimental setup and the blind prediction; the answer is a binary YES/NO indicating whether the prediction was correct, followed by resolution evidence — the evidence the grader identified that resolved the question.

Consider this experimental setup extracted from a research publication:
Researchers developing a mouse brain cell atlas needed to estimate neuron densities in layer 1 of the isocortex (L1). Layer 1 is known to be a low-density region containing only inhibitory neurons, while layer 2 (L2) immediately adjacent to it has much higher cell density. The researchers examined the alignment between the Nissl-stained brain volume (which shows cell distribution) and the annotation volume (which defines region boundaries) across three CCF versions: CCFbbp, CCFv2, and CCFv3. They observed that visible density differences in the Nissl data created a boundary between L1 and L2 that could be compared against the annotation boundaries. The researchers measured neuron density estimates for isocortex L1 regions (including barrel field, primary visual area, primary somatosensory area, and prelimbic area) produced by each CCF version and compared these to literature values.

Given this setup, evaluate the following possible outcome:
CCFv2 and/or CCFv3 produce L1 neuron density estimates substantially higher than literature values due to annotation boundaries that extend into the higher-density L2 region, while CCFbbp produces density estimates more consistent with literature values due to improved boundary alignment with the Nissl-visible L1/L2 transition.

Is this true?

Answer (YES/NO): NO